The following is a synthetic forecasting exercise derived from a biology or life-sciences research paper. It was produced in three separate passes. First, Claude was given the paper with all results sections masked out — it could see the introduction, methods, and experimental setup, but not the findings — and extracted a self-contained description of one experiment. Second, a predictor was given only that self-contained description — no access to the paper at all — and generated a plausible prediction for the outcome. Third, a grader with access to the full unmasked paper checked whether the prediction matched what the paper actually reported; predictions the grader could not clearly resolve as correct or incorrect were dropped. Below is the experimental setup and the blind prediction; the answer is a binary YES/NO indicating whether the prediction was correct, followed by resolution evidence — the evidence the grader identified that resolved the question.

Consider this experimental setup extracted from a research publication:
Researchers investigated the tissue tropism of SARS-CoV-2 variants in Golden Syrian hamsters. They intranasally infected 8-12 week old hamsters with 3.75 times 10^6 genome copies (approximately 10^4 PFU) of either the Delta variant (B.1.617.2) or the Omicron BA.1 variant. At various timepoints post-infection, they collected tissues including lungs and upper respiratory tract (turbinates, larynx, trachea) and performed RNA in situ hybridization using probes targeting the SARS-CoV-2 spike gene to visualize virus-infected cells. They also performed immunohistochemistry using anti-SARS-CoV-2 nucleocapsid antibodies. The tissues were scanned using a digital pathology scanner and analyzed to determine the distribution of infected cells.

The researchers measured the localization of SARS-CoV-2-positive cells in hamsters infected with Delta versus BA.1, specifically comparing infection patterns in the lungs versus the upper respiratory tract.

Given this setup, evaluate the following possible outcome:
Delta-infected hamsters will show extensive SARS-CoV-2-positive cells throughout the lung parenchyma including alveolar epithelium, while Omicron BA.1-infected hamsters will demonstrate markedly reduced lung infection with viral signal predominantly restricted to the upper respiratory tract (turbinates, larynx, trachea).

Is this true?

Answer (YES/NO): NO